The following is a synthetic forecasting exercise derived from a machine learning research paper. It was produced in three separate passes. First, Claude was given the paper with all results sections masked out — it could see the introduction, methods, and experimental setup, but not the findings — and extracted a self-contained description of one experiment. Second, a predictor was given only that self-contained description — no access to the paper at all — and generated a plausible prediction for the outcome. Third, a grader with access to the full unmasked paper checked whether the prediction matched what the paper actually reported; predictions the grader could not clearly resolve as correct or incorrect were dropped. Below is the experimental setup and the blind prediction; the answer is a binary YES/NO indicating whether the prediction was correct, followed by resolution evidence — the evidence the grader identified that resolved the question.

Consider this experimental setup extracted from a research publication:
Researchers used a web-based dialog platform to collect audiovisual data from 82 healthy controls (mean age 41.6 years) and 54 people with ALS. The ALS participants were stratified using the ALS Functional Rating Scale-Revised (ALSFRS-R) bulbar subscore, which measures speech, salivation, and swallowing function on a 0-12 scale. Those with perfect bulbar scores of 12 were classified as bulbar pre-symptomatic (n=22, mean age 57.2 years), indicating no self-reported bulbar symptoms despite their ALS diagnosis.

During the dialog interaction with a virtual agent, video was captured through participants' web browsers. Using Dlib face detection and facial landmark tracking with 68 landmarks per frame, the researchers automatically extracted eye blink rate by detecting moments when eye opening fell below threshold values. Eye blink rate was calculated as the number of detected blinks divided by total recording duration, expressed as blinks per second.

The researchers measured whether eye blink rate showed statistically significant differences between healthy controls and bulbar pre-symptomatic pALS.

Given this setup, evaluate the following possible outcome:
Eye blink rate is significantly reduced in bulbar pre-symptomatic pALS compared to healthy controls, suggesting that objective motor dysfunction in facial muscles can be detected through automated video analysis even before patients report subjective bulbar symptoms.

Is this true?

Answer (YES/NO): NO